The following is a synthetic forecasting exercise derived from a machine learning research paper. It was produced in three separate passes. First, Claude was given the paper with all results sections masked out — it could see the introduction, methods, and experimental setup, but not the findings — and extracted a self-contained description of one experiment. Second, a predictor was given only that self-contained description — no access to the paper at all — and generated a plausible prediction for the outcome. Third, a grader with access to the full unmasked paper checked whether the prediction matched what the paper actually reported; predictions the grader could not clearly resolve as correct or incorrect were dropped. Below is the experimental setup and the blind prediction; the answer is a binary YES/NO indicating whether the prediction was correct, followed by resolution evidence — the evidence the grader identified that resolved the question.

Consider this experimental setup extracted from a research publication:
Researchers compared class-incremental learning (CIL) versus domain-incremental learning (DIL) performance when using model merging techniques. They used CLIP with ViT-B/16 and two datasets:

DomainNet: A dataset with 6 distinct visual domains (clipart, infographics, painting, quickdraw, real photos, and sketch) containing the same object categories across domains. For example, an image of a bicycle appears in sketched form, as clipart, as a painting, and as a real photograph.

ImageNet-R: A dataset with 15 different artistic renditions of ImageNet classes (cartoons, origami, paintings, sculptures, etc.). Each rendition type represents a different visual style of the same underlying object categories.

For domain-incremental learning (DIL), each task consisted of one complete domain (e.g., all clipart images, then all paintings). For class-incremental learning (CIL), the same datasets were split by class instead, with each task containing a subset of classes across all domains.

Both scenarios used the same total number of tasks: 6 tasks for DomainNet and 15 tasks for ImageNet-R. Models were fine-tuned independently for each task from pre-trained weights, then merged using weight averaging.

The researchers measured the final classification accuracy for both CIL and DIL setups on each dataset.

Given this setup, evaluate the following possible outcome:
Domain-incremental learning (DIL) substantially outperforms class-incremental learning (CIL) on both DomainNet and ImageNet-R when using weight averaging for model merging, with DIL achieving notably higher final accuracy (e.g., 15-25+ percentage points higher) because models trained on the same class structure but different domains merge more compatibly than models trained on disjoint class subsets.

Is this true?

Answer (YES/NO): NO